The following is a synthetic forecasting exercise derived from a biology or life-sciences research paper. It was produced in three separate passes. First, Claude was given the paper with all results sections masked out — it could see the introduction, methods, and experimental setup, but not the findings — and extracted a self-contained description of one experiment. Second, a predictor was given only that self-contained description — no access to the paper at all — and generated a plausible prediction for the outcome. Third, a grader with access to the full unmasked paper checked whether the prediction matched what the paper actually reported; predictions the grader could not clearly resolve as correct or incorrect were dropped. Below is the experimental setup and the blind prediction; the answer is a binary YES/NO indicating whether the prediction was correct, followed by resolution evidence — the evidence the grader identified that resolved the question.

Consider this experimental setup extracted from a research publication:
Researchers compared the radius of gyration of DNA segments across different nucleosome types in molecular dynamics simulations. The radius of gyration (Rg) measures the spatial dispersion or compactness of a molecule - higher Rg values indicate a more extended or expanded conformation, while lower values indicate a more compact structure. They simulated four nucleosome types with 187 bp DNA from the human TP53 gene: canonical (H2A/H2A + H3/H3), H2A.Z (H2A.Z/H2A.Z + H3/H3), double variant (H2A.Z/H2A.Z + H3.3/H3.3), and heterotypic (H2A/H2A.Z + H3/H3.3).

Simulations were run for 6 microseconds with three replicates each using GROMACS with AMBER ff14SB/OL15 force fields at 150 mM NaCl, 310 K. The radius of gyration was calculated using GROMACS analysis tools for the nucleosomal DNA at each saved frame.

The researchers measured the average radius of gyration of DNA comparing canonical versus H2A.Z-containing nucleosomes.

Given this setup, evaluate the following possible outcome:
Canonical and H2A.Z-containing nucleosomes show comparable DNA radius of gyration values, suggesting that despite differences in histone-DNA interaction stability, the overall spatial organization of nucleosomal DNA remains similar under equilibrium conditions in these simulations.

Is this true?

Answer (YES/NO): NO